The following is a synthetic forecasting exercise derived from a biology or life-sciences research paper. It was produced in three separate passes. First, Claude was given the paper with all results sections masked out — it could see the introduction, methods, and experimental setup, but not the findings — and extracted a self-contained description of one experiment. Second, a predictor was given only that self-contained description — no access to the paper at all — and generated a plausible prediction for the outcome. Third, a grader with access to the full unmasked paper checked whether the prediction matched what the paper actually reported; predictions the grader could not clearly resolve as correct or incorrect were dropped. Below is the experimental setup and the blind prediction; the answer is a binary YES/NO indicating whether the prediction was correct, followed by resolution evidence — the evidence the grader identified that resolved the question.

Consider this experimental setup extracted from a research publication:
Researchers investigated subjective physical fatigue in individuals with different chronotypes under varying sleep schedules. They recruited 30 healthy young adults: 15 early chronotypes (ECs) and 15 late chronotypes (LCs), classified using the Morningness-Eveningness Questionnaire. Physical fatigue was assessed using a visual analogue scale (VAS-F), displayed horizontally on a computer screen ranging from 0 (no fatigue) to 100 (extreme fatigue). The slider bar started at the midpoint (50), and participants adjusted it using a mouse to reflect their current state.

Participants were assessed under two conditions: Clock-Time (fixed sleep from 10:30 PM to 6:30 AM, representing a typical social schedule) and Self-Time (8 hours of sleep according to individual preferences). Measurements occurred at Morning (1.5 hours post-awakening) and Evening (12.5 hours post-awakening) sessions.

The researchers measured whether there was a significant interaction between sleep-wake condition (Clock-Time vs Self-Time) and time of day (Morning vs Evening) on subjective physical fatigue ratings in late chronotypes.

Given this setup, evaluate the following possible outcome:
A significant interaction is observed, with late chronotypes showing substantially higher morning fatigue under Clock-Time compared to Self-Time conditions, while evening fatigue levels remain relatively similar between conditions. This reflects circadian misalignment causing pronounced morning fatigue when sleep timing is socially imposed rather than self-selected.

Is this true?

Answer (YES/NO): NO